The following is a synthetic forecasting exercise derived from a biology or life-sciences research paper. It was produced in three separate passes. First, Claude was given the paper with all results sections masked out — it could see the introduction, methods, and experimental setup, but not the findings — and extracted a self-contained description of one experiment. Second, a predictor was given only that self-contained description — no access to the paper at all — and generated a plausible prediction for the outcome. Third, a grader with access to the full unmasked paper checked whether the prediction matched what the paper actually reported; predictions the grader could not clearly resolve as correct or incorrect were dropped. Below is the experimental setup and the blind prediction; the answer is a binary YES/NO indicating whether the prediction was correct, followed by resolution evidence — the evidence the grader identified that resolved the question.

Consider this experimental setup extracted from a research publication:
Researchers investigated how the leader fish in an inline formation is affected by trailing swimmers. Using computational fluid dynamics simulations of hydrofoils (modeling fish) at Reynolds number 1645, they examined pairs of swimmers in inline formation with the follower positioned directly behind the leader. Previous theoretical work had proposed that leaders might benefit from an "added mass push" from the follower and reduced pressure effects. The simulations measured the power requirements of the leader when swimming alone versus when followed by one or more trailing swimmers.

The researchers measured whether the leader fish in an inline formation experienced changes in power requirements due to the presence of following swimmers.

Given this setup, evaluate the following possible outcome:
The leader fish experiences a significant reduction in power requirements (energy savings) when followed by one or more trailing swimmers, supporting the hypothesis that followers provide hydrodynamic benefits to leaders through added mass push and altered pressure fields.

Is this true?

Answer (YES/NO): NO